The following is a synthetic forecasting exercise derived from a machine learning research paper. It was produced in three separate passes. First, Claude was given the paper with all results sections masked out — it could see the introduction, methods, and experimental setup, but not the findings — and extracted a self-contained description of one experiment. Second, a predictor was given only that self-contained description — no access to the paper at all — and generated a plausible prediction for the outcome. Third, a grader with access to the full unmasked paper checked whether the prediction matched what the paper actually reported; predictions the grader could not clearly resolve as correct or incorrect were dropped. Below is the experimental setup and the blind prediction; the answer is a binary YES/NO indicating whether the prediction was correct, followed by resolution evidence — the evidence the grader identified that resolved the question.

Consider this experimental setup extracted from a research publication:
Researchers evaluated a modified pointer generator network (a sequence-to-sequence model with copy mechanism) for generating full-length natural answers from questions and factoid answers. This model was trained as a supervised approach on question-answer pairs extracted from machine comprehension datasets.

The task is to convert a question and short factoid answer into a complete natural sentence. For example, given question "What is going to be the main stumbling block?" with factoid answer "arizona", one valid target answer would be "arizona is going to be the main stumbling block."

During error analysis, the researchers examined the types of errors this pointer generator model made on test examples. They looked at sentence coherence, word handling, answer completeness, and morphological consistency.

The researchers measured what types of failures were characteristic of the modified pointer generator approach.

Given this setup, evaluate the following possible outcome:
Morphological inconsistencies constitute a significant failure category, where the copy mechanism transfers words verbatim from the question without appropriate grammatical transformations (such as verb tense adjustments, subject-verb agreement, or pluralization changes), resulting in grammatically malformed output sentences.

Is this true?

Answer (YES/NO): YES